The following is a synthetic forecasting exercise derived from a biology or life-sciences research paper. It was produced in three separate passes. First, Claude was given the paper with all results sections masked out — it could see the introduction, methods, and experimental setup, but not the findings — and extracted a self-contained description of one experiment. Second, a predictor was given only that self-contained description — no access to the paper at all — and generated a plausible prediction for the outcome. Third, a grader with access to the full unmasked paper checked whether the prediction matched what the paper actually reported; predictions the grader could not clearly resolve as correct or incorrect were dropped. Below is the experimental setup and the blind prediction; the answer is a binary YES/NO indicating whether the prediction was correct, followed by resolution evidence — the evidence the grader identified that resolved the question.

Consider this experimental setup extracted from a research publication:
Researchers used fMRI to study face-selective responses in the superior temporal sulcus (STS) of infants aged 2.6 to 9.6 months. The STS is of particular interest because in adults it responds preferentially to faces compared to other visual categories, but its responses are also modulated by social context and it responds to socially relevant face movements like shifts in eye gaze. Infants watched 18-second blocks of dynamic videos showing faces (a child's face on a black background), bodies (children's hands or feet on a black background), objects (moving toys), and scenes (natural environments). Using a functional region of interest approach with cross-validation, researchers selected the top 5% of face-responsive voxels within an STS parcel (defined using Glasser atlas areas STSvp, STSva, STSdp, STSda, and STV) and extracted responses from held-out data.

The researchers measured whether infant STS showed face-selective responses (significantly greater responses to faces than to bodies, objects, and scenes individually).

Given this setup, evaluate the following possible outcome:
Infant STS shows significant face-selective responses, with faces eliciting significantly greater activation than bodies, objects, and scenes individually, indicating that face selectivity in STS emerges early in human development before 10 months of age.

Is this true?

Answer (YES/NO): YES